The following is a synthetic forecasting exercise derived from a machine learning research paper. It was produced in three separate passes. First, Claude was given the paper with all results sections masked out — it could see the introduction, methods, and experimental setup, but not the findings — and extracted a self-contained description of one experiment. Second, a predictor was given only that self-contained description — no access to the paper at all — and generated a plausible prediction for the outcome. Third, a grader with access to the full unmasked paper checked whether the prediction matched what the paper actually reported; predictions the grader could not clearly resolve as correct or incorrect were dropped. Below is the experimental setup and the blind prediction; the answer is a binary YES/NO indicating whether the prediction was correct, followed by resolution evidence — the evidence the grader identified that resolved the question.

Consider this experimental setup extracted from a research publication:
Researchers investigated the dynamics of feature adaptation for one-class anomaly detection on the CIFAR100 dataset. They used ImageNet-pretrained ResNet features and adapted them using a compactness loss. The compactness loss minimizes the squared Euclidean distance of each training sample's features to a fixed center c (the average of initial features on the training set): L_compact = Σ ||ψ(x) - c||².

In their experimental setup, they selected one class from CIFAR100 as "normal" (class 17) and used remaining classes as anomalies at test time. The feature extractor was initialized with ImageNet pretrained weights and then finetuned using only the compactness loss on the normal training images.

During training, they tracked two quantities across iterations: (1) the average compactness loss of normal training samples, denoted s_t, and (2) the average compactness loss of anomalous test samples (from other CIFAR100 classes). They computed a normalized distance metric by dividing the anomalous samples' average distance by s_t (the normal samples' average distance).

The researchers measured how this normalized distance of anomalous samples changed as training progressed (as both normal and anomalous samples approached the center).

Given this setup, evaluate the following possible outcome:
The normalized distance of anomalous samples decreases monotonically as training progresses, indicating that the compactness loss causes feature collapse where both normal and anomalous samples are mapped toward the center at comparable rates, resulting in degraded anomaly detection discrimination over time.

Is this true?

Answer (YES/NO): NO